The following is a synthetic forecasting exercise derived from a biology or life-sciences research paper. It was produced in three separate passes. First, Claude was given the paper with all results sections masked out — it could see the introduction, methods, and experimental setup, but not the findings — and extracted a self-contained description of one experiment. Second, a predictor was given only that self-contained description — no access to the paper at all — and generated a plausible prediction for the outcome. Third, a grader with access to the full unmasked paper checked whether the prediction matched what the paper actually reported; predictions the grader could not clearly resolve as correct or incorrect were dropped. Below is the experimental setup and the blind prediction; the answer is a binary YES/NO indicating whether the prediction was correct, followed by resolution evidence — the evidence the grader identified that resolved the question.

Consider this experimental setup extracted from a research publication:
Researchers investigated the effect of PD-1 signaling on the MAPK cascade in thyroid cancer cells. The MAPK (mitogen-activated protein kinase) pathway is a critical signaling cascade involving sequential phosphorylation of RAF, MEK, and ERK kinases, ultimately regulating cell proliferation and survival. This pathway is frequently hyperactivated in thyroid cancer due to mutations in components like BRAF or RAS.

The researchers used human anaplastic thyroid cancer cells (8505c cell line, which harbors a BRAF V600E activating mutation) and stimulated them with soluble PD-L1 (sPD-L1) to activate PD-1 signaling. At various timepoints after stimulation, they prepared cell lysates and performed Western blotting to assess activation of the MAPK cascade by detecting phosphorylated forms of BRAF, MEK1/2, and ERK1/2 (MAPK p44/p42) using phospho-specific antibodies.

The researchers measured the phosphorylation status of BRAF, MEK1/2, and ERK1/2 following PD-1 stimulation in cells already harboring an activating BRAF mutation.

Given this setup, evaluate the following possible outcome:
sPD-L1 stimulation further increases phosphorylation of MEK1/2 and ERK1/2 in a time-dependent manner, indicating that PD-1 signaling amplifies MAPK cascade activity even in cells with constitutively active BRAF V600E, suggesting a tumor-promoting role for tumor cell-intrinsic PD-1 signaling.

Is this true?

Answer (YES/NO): NO